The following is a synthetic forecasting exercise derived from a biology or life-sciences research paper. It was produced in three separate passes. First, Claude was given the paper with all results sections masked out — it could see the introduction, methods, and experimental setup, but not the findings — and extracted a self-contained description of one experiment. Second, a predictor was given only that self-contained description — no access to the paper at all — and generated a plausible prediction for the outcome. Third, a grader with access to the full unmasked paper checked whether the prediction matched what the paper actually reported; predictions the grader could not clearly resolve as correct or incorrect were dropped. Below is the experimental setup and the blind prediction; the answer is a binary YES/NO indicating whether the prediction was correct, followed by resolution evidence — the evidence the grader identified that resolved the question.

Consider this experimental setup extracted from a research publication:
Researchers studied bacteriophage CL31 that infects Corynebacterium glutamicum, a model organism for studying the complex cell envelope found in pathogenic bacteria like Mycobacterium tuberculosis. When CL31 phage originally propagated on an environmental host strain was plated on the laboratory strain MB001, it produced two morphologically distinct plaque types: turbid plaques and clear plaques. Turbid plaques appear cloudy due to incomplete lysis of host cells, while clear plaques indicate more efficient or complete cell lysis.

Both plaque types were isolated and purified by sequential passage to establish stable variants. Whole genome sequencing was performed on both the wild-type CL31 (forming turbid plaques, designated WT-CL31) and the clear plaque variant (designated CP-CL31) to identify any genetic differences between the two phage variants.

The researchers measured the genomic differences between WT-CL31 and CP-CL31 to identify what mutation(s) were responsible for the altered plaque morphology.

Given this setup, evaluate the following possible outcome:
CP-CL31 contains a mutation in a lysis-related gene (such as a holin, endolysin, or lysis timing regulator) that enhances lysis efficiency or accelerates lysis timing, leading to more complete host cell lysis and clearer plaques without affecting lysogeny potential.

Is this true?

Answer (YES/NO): NO